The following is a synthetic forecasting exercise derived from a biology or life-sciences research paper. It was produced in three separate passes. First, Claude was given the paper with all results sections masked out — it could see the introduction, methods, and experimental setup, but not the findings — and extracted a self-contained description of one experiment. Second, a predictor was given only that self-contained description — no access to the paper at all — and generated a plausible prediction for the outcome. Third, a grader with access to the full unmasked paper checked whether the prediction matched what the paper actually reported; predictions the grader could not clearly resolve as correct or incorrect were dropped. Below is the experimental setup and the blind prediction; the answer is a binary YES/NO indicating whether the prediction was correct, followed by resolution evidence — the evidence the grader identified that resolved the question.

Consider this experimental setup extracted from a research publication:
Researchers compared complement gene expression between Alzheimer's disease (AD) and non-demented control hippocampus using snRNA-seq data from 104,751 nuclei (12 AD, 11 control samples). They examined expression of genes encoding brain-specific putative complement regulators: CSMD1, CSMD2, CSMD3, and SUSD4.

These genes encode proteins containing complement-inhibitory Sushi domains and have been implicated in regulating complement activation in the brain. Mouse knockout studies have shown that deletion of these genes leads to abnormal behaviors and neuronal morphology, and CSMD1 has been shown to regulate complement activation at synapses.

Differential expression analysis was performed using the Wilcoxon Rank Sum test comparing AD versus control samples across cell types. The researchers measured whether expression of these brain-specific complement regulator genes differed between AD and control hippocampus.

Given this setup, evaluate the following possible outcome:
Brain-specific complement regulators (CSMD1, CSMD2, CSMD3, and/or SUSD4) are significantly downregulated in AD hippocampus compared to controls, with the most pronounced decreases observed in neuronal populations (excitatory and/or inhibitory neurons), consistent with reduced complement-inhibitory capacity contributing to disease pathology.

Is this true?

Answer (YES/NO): YES